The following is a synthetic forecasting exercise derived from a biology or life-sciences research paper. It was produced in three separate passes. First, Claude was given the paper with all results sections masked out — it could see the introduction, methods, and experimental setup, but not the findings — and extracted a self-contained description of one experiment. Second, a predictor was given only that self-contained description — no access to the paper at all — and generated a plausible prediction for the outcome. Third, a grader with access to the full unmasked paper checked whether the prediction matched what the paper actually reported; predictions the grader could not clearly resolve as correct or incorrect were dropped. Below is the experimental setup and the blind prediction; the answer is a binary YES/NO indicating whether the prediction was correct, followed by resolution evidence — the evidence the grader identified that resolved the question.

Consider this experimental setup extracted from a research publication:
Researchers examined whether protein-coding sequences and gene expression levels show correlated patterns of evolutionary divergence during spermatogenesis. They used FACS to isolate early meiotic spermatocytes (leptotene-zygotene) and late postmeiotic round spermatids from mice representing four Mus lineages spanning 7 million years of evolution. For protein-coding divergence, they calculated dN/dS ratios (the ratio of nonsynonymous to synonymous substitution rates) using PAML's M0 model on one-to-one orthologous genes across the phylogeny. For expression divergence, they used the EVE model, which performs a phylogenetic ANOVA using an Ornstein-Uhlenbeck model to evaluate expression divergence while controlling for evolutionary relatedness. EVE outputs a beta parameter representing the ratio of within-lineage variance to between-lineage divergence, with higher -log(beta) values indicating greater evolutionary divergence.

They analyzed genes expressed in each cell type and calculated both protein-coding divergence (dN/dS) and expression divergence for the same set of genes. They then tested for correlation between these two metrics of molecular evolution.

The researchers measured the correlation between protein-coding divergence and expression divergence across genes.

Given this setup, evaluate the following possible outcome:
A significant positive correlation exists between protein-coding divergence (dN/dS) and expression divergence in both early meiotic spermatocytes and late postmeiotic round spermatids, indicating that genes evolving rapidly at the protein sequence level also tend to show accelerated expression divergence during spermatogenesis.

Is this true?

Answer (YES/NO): NO